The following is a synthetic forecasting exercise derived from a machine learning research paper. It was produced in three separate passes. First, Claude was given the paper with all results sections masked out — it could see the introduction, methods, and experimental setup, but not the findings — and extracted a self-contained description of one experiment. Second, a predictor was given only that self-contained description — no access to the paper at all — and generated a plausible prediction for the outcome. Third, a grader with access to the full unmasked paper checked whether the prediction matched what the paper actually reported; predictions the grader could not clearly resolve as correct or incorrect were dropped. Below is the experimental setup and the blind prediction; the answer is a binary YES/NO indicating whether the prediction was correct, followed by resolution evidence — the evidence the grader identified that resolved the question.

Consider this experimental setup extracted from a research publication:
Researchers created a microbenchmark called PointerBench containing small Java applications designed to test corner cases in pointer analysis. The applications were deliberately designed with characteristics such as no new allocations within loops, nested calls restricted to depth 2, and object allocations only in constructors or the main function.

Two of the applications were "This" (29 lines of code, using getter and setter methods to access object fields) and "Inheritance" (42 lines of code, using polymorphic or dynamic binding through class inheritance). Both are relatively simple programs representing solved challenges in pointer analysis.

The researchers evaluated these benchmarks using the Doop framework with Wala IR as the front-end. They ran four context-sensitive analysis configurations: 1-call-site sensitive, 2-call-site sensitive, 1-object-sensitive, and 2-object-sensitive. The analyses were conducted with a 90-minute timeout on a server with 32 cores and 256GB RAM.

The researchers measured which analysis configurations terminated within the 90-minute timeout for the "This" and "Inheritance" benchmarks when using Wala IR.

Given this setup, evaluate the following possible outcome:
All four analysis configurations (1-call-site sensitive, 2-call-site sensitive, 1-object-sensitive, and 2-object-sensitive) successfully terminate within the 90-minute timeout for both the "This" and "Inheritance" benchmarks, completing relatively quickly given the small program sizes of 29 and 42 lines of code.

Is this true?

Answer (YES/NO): NO